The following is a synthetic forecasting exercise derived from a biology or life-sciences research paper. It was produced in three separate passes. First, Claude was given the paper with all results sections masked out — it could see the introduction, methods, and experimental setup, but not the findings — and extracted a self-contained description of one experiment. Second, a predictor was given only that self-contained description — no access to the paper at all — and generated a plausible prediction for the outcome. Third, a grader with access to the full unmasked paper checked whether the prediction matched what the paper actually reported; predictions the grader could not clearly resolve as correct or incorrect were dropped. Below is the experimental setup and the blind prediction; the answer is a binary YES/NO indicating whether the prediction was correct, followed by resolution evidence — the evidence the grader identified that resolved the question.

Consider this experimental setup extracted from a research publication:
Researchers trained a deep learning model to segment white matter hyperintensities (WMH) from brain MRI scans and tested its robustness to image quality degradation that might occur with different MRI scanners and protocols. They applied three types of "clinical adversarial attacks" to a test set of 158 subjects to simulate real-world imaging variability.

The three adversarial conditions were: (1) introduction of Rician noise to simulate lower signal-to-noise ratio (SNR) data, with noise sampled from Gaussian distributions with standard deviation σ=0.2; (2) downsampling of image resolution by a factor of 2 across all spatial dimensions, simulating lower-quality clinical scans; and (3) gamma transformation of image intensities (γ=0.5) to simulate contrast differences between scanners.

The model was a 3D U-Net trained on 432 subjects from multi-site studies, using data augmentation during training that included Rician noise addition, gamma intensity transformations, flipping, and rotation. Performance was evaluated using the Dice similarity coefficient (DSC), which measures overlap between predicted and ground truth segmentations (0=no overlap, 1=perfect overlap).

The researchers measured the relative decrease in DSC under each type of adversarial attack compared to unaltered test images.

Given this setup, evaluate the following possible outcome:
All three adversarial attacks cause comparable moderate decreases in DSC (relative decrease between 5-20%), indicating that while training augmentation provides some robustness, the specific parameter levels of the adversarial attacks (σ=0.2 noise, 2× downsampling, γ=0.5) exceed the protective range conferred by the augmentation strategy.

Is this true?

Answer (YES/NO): YES